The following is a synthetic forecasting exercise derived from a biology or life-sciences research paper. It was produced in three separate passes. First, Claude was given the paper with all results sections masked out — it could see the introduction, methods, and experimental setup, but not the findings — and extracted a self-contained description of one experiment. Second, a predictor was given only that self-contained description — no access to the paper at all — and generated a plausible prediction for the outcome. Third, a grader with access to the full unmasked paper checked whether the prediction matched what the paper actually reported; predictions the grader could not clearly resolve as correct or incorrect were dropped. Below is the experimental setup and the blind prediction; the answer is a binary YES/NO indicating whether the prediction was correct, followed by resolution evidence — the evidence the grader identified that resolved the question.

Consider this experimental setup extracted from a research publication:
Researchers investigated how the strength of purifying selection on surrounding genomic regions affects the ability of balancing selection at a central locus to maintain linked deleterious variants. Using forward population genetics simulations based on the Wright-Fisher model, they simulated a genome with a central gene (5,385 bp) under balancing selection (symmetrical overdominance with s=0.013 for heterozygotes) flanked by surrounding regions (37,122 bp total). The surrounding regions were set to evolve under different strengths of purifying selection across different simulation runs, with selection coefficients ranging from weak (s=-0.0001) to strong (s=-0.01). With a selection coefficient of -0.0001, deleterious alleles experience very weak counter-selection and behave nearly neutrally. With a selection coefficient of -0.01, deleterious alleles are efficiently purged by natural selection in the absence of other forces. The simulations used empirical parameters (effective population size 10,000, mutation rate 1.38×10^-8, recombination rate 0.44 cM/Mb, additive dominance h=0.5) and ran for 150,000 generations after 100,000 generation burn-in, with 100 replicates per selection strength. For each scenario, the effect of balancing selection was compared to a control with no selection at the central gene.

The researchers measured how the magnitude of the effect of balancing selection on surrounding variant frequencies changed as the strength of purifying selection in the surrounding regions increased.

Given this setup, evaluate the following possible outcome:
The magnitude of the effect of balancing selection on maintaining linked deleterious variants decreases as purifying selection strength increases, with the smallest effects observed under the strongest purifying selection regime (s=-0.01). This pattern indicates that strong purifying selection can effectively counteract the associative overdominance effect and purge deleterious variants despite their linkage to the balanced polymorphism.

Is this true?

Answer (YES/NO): NO